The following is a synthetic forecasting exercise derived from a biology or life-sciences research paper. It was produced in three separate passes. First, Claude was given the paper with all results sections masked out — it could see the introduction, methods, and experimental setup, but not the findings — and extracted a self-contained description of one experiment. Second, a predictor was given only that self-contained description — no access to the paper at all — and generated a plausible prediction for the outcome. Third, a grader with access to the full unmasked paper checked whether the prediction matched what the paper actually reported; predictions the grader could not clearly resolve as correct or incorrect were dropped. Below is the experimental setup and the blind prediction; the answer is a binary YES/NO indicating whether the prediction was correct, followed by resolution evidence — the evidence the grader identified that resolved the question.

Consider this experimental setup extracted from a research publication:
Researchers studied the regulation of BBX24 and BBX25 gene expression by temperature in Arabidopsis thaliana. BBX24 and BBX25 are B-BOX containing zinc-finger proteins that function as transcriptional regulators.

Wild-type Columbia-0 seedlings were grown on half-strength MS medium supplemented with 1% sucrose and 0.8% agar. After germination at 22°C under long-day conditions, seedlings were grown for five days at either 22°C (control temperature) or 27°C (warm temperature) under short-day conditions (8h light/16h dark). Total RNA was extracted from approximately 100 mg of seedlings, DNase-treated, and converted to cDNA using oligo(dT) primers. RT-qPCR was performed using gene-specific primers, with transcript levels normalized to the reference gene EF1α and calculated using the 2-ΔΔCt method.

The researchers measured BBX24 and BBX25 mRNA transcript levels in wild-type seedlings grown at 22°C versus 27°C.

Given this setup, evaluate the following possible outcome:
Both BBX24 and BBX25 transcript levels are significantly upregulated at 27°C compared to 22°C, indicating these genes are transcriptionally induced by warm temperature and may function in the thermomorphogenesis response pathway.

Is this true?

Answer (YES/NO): YES